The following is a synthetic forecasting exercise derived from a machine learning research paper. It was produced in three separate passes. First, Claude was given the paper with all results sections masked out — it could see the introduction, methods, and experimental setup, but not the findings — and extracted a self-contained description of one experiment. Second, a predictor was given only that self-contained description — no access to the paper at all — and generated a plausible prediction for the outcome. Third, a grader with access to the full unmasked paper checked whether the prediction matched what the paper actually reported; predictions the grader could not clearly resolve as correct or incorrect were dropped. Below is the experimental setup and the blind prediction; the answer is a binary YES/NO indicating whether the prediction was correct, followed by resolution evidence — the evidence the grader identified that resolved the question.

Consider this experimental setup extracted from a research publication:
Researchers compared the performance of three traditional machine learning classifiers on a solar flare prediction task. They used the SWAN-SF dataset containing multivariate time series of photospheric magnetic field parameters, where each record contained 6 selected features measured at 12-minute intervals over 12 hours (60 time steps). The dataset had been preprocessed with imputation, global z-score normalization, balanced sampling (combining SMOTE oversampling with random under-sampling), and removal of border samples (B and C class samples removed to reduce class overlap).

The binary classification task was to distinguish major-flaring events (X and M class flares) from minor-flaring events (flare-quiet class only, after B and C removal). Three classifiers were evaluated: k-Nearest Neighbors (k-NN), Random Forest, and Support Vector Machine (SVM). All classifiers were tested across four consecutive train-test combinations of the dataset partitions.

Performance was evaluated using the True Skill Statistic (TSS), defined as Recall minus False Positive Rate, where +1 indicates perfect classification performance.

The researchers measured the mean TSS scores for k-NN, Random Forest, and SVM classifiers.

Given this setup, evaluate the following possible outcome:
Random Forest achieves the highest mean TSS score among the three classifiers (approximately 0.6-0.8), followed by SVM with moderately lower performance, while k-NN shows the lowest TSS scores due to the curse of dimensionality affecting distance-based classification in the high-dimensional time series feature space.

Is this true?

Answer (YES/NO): NO